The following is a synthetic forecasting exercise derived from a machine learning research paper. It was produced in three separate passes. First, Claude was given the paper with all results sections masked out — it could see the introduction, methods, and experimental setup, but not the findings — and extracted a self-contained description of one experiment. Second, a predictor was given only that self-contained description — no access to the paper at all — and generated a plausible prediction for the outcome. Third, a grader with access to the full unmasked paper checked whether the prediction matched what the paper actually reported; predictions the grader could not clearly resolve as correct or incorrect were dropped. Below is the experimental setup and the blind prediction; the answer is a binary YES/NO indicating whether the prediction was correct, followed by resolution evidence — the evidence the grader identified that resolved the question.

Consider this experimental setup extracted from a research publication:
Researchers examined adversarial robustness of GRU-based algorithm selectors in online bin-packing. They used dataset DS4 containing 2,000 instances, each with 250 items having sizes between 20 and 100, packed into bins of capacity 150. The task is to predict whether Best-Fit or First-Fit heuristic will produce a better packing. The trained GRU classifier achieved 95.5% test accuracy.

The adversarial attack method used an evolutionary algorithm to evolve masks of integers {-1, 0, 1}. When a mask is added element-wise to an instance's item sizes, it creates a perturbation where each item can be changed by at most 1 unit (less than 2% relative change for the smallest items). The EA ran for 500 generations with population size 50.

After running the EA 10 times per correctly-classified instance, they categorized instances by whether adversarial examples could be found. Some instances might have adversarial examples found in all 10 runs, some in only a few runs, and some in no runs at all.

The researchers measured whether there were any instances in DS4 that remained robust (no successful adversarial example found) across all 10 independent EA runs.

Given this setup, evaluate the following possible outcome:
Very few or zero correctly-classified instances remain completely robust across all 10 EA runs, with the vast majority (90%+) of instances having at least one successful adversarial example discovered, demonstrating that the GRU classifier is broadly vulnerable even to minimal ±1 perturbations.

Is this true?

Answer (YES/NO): YES